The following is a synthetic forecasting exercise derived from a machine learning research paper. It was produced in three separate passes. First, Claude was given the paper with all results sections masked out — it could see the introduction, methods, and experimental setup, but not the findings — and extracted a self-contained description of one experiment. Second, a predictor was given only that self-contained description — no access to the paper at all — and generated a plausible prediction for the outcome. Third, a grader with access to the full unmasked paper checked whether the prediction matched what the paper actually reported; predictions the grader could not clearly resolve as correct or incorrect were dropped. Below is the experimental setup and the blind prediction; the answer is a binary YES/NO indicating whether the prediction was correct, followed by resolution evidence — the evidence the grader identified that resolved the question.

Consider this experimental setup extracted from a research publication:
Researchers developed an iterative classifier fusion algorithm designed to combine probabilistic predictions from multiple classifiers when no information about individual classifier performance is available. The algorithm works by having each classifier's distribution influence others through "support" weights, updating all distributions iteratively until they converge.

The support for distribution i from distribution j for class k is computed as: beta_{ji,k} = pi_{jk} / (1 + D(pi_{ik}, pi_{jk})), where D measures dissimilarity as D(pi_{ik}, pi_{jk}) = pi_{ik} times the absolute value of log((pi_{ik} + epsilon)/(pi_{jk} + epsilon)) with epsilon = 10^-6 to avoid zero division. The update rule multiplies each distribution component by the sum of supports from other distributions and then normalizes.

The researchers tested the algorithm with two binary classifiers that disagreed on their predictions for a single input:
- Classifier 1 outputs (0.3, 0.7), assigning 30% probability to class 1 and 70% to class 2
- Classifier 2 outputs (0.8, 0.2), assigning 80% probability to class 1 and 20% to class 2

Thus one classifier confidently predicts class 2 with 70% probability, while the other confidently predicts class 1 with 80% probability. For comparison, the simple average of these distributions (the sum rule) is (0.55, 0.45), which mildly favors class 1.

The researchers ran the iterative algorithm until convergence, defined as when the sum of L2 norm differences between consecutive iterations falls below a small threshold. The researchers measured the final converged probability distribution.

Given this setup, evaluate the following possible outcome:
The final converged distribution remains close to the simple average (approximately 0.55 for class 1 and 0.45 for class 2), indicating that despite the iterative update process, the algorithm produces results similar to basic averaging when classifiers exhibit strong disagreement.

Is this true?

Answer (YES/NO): NO